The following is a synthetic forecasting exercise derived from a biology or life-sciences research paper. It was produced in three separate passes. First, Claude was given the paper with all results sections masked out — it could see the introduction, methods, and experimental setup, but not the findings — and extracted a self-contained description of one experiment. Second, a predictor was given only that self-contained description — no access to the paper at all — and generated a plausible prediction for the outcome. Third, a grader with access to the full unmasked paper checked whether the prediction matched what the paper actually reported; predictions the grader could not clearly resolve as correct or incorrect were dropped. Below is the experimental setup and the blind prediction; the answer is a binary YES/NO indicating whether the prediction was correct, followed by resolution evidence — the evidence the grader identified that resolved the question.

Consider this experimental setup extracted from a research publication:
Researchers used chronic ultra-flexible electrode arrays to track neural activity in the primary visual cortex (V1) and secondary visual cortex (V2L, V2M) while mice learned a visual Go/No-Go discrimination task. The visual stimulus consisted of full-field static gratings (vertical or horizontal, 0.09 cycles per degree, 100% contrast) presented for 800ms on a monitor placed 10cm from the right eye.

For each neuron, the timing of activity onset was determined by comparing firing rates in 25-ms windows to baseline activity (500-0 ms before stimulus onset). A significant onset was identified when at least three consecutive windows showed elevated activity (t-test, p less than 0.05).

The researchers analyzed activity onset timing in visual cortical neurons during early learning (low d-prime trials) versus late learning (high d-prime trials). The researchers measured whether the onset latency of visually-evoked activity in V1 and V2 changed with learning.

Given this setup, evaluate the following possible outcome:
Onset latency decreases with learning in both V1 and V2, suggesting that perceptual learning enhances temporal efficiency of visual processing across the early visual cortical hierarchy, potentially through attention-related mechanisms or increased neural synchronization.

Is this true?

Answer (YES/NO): NO